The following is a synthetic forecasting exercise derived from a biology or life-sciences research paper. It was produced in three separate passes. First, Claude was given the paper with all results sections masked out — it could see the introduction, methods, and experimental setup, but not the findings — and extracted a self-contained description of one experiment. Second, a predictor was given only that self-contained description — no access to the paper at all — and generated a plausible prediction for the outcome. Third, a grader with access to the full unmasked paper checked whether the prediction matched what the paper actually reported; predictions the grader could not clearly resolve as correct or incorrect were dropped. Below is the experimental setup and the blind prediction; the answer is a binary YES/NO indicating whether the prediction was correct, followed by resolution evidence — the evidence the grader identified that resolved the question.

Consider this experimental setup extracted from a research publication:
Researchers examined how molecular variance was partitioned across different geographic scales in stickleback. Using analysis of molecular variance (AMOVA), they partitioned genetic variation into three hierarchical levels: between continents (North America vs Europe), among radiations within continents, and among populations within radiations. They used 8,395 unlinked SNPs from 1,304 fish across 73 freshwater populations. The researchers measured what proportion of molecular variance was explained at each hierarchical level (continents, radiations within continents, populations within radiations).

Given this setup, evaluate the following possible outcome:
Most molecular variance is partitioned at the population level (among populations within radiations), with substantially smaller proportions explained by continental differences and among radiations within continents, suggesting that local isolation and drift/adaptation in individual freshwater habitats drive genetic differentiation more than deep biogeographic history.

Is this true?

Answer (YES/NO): NO